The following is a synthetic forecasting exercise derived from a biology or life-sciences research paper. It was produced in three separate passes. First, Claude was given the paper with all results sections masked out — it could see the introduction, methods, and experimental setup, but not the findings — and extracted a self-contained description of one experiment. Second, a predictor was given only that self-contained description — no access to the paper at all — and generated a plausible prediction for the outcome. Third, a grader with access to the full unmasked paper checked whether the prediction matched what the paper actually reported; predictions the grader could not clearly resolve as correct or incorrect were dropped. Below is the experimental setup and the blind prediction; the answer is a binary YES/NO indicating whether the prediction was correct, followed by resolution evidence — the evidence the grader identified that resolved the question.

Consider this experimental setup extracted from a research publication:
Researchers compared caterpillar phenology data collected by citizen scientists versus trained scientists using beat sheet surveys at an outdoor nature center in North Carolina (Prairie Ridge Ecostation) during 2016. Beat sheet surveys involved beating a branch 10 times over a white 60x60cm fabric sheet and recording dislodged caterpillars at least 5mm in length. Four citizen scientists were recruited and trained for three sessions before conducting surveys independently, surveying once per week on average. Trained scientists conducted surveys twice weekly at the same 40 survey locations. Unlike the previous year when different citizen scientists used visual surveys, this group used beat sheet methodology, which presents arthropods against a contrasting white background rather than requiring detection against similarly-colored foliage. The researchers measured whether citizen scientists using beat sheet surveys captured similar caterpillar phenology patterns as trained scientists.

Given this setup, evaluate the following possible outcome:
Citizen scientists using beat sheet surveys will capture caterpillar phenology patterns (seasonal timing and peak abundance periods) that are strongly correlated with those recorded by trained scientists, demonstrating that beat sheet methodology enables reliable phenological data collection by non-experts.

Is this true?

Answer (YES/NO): YES